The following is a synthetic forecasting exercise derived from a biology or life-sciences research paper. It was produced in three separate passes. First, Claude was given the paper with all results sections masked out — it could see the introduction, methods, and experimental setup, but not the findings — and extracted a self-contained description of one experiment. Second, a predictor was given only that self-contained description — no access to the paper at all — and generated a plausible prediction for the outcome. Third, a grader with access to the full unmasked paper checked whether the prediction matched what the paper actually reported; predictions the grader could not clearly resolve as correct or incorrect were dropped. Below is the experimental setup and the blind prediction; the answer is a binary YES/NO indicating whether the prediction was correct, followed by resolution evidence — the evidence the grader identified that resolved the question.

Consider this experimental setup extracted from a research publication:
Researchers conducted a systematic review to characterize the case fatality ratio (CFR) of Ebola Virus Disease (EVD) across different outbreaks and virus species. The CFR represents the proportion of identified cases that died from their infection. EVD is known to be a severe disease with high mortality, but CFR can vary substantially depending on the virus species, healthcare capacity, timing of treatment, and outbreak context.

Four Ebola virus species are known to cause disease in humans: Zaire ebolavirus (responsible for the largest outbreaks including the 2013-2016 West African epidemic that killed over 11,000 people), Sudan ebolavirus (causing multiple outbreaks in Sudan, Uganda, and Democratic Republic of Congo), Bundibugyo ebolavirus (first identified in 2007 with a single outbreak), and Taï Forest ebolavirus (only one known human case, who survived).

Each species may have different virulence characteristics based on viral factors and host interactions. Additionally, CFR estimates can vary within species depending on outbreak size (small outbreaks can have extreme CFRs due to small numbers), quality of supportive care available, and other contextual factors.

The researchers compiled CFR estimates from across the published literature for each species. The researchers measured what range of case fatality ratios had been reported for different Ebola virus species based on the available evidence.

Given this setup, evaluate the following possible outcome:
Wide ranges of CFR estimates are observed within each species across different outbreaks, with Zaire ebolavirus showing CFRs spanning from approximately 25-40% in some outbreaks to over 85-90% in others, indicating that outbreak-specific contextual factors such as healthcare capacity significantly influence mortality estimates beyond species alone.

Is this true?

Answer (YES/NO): YES